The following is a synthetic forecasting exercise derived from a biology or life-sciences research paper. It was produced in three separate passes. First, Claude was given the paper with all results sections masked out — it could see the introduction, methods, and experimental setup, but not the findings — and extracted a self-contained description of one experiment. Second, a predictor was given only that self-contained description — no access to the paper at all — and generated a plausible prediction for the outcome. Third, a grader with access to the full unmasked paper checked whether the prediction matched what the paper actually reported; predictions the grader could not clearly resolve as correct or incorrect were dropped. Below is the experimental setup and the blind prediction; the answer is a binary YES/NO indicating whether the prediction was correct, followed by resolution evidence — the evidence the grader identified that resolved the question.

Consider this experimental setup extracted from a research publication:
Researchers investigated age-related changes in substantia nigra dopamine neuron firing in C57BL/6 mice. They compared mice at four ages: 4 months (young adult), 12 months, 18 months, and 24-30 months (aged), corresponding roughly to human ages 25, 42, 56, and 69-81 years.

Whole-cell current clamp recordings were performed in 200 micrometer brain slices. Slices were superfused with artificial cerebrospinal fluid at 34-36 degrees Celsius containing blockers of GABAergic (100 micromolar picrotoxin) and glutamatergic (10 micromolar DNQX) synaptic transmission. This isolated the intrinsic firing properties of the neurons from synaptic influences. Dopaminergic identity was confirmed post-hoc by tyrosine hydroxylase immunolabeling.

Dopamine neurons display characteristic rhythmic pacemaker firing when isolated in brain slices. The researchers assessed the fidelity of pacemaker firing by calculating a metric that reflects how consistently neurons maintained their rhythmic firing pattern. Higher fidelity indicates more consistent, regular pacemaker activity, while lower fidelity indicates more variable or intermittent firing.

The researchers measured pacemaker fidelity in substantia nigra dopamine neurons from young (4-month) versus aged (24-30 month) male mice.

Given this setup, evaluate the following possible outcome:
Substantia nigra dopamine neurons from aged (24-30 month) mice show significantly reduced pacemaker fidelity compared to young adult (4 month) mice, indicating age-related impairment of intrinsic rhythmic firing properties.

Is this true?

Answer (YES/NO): YES